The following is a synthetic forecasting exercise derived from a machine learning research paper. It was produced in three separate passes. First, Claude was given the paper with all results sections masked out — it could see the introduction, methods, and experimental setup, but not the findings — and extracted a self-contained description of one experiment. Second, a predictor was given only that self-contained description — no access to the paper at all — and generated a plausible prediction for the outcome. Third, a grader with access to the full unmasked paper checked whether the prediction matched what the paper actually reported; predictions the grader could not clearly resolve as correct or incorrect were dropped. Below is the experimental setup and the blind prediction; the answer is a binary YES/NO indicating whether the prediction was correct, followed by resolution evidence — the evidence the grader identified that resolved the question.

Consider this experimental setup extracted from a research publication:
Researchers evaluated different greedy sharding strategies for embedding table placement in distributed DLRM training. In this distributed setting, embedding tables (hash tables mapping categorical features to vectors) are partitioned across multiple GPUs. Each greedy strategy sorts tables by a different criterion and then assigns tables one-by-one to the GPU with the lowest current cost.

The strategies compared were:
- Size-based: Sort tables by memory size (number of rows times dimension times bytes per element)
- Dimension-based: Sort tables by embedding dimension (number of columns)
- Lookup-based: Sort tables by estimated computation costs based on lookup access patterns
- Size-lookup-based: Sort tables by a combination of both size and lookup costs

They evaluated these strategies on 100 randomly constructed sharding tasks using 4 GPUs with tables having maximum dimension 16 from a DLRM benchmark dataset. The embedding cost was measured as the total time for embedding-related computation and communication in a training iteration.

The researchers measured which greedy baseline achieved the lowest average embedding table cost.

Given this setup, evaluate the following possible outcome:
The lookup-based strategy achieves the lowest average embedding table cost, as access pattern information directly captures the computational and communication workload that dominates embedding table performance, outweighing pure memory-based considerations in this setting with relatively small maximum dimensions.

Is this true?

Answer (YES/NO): NO